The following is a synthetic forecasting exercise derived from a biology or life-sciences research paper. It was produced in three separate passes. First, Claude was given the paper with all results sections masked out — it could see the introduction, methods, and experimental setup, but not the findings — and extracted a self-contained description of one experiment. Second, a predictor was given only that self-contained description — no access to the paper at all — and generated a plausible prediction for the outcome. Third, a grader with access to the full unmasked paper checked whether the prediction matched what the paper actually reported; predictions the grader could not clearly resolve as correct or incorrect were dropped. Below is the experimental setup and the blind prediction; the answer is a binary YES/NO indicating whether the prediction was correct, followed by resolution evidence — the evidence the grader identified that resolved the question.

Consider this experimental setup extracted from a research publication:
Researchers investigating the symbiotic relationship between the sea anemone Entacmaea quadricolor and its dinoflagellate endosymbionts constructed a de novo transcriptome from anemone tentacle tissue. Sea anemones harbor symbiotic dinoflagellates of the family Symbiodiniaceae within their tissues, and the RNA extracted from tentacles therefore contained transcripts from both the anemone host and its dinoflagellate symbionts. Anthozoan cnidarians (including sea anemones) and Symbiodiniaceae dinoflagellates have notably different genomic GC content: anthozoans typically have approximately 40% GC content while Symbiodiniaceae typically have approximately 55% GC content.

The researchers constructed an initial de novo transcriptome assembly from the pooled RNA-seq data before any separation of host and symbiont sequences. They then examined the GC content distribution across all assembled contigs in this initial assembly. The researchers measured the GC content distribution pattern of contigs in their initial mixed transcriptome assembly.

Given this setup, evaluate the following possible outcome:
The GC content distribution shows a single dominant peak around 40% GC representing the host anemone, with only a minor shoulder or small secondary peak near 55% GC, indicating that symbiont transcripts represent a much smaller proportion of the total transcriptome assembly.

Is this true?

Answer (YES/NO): NO